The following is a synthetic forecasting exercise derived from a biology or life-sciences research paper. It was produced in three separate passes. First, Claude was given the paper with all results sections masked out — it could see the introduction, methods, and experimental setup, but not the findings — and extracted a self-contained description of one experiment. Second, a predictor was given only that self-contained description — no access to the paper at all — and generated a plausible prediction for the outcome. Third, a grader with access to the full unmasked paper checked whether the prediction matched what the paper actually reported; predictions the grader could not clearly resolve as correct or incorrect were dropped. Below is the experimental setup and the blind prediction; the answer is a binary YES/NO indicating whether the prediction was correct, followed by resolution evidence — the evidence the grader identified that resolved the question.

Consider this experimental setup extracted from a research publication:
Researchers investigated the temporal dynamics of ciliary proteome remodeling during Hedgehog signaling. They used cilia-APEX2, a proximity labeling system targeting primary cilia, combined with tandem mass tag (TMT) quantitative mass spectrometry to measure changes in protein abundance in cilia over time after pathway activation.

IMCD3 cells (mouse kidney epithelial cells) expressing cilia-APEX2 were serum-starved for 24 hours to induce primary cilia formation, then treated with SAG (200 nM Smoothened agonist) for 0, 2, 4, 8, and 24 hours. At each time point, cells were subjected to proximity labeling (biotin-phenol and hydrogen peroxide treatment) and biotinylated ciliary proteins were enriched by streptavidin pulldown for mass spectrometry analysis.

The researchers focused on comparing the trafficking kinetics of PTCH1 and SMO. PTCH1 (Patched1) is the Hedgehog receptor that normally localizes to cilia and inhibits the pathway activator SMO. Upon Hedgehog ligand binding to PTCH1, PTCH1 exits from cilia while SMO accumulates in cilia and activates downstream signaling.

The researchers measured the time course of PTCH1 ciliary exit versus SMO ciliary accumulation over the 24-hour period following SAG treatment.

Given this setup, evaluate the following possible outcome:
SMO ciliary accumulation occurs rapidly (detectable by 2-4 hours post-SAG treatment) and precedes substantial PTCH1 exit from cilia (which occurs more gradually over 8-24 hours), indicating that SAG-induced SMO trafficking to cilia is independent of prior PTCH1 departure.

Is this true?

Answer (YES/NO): NO